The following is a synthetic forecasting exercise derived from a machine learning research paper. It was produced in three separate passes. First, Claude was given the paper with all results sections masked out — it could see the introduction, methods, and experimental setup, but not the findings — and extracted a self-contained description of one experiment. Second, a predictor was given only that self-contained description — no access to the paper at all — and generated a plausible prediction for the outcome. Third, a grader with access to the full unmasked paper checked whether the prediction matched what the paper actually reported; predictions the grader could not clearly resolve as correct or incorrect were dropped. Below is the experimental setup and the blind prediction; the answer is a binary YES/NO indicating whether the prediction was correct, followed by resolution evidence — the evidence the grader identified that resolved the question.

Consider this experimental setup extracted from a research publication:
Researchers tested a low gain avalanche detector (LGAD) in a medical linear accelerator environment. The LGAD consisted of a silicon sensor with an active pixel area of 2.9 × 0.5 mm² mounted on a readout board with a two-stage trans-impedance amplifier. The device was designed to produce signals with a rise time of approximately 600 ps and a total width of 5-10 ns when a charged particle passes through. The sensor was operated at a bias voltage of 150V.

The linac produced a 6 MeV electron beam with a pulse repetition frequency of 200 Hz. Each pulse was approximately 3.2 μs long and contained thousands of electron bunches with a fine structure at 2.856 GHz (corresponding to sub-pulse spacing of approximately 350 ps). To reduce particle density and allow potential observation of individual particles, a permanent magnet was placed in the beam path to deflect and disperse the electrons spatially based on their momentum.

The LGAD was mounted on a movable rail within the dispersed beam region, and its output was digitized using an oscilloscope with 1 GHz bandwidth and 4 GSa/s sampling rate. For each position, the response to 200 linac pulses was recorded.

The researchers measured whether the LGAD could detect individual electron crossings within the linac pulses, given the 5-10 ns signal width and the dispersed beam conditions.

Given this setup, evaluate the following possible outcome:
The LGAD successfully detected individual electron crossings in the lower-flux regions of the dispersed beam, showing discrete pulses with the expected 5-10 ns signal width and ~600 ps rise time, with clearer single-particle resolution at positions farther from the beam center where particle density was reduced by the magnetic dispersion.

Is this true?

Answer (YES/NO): YES